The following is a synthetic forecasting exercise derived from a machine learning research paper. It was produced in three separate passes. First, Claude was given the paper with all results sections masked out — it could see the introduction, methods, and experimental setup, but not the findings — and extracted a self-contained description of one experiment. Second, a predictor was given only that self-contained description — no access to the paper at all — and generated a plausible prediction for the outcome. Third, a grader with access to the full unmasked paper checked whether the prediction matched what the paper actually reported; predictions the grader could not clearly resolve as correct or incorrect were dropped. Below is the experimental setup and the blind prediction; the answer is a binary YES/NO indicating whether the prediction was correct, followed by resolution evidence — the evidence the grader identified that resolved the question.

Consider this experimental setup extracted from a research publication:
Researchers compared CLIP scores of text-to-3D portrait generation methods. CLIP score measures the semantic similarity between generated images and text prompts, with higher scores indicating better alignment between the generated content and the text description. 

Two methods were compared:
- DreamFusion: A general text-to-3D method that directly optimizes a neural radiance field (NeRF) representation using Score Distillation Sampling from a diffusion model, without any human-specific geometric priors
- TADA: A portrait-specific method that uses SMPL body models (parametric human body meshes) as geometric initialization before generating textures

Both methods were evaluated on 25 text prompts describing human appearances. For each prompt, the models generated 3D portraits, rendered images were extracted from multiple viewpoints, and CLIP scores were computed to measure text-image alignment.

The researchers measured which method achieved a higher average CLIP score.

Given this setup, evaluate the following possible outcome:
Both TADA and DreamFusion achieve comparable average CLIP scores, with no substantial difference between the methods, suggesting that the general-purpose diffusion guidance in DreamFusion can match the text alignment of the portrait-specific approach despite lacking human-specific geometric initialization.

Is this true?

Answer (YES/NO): NO